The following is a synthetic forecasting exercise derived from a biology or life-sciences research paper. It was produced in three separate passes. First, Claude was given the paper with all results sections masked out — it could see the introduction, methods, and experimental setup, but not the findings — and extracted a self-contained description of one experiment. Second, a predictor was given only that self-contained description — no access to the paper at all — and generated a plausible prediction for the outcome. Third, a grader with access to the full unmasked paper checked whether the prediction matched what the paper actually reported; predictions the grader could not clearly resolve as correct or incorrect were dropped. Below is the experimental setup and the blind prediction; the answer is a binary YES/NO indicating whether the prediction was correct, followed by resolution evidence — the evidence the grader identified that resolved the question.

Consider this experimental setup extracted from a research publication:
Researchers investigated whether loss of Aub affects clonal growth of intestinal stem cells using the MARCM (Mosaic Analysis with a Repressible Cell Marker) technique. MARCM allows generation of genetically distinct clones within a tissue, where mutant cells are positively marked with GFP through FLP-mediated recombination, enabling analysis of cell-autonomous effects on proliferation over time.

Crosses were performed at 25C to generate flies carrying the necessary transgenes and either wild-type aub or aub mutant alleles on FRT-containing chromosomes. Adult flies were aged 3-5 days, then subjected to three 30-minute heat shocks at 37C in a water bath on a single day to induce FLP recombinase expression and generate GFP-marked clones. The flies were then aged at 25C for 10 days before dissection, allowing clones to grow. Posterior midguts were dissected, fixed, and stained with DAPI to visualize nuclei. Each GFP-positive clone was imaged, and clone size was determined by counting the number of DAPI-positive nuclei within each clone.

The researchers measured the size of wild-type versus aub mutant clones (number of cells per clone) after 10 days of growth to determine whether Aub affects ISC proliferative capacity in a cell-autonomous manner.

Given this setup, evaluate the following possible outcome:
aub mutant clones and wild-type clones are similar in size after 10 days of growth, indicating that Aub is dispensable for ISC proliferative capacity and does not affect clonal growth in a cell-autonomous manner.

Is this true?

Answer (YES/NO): YES